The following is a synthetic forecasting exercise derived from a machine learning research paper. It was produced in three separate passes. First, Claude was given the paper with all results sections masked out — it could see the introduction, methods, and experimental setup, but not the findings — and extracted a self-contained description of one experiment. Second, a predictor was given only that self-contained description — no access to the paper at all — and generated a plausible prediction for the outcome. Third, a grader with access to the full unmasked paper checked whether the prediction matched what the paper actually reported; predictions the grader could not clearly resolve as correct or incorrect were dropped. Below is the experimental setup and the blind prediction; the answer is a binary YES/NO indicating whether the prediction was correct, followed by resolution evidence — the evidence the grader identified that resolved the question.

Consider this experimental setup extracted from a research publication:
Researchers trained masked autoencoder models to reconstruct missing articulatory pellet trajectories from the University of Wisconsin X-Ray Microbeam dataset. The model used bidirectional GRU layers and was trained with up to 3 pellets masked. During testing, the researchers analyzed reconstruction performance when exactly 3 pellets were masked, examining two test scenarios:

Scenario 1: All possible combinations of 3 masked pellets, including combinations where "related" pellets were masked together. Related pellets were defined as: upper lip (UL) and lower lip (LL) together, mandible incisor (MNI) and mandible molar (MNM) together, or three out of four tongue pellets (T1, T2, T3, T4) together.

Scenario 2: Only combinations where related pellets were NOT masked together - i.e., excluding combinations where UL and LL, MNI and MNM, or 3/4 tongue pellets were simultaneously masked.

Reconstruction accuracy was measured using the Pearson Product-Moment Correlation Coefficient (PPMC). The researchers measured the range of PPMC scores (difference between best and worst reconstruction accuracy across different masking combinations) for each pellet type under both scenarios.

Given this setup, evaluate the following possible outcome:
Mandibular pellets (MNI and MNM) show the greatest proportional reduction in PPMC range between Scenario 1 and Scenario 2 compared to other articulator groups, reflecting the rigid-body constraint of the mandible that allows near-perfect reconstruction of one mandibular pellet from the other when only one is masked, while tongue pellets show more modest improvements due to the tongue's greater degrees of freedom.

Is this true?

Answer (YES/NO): NO